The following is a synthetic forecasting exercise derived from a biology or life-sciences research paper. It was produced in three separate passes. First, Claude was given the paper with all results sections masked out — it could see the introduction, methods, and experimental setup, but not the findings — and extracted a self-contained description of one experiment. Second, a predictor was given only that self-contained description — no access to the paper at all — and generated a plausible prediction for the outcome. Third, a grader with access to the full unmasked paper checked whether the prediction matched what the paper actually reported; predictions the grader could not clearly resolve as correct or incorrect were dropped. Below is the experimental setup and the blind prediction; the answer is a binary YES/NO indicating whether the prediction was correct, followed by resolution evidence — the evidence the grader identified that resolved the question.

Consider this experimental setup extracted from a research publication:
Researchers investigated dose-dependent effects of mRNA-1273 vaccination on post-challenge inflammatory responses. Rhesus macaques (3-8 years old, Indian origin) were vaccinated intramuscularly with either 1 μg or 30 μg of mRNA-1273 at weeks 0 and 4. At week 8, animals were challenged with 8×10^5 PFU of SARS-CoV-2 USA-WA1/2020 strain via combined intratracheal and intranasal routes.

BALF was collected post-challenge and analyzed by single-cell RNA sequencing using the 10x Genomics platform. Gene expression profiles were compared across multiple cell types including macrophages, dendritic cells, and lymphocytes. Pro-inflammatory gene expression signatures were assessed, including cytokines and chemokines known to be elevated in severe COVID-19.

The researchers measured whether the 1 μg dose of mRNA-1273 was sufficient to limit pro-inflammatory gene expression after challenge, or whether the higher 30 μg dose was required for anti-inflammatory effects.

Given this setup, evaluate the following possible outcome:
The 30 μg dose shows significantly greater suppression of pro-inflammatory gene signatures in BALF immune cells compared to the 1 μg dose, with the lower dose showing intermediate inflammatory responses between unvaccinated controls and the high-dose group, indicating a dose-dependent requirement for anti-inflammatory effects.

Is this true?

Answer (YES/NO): YES